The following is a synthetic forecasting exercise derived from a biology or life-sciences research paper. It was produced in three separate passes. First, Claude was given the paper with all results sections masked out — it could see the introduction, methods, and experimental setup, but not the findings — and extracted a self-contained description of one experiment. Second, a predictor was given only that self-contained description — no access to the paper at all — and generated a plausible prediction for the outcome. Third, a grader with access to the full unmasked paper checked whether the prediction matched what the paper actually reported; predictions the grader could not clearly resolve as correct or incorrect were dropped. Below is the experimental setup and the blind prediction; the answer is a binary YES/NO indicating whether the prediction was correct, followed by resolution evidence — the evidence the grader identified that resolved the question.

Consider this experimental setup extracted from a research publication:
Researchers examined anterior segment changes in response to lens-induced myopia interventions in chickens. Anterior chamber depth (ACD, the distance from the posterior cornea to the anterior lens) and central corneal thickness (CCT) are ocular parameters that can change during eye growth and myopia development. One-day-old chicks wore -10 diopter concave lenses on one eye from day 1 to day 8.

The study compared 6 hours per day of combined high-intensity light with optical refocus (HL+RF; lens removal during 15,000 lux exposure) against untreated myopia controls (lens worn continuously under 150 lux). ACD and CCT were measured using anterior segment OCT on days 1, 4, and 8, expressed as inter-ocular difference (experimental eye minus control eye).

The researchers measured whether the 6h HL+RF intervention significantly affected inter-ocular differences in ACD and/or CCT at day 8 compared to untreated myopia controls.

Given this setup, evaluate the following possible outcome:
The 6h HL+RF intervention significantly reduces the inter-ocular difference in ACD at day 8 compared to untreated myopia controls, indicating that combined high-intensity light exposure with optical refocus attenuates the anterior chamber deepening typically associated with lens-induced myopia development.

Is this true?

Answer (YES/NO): NO